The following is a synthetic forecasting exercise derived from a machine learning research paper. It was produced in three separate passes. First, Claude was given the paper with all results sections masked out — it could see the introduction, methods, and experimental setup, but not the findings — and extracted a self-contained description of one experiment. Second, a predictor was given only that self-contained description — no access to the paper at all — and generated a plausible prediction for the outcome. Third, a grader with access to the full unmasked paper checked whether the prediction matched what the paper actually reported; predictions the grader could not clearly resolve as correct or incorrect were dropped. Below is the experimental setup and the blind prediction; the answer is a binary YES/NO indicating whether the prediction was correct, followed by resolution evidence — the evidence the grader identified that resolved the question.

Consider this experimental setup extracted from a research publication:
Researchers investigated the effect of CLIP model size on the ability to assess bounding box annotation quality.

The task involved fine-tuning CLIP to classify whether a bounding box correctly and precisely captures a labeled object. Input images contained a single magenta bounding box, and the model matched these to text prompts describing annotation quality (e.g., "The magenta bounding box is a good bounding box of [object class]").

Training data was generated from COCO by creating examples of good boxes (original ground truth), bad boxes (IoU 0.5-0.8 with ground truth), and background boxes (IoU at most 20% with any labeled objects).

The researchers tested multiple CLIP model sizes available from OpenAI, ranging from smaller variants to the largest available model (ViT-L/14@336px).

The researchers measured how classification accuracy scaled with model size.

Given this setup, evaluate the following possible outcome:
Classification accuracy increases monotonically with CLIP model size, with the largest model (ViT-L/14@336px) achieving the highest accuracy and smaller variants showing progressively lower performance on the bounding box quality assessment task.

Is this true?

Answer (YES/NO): NO